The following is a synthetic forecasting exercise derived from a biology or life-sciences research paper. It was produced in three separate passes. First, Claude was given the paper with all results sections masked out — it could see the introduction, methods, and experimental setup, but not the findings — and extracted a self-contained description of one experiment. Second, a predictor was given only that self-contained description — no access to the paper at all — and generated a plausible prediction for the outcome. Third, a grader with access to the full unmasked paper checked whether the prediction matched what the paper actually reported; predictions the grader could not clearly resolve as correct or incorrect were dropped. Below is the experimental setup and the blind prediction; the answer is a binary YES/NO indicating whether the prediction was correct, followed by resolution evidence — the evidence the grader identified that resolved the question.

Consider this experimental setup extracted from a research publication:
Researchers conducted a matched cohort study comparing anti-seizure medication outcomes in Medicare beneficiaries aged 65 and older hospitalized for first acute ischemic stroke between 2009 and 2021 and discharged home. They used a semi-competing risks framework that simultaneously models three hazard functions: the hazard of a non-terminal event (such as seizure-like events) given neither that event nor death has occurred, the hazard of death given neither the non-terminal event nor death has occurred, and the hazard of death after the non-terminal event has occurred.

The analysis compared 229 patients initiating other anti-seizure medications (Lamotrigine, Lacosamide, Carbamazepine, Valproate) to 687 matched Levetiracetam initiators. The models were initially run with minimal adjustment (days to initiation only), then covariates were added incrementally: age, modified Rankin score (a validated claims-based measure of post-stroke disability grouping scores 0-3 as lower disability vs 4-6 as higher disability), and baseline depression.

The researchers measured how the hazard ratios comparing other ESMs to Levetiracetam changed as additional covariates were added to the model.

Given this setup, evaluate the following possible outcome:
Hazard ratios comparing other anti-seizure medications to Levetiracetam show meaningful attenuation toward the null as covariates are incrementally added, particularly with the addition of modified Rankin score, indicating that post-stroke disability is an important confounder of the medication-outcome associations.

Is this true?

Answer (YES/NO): NO